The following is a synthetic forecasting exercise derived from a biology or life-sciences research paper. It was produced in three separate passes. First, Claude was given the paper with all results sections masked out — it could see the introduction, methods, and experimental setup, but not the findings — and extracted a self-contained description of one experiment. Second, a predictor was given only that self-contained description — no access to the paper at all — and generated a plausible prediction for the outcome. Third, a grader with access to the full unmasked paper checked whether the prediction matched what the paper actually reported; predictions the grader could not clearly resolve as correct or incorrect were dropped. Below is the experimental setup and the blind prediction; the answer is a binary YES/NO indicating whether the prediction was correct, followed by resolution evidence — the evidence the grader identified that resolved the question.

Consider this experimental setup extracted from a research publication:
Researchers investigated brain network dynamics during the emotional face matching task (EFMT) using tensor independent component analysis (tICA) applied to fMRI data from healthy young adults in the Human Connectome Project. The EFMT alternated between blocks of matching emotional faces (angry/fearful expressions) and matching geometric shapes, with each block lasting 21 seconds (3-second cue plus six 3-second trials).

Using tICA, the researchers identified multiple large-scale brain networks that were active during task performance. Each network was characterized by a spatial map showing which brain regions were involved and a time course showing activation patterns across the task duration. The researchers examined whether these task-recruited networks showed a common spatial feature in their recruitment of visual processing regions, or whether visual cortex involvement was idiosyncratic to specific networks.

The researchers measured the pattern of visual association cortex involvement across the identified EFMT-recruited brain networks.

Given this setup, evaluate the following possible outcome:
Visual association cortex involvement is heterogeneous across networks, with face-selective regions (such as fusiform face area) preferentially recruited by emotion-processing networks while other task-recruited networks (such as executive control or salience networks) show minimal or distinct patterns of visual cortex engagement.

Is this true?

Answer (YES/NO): NO